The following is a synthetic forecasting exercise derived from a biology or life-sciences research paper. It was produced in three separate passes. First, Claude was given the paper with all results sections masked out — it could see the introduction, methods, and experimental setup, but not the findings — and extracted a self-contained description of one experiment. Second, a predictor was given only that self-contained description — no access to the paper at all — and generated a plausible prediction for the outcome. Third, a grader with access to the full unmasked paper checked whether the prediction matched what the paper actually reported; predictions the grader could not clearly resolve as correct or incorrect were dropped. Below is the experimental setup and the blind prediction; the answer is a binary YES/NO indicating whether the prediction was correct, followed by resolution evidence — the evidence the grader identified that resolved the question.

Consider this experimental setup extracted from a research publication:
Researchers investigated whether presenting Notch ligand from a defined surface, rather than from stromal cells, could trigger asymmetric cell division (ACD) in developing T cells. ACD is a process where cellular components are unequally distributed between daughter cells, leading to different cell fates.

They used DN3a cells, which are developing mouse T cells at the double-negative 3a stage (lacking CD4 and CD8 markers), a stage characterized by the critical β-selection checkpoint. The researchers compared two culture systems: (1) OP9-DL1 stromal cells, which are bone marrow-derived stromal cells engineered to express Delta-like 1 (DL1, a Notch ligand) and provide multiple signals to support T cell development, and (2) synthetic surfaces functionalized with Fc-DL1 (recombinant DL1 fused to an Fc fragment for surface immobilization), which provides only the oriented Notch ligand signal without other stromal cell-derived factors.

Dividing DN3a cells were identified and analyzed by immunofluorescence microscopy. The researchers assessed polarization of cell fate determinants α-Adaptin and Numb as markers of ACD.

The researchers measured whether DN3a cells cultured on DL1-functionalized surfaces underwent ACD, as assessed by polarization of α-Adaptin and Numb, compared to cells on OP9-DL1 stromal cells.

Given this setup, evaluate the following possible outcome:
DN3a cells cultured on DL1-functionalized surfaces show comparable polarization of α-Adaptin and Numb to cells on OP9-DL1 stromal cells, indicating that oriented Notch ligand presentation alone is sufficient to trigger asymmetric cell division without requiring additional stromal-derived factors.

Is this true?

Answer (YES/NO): YES